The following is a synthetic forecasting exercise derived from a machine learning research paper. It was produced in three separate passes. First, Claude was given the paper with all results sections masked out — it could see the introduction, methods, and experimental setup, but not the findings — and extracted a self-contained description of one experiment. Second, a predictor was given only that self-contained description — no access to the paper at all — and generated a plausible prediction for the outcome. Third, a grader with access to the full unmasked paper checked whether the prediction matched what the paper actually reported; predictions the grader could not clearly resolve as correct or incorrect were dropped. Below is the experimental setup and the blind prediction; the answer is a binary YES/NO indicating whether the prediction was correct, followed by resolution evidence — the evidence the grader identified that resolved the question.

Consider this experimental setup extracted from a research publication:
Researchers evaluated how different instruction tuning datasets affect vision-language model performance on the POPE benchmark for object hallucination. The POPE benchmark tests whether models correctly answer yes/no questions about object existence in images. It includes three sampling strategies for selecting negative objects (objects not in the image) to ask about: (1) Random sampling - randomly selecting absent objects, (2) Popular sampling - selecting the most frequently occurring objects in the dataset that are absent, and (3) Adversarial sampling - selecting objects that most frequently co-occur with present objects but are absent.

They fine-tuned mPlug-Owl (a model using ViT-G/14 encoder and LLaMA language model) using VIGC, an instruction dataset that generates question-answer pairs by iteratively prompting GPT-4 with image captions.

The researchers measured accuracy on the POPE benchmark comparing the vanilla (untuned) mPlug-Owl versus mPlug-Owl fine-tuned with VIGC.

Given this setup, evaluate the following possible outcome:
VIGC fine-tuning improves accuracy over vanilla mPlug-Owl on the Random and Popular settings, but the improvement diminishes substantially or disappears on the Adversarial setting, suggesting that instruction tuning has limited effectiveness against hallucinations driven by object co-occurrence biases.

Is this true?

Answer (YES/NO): NO